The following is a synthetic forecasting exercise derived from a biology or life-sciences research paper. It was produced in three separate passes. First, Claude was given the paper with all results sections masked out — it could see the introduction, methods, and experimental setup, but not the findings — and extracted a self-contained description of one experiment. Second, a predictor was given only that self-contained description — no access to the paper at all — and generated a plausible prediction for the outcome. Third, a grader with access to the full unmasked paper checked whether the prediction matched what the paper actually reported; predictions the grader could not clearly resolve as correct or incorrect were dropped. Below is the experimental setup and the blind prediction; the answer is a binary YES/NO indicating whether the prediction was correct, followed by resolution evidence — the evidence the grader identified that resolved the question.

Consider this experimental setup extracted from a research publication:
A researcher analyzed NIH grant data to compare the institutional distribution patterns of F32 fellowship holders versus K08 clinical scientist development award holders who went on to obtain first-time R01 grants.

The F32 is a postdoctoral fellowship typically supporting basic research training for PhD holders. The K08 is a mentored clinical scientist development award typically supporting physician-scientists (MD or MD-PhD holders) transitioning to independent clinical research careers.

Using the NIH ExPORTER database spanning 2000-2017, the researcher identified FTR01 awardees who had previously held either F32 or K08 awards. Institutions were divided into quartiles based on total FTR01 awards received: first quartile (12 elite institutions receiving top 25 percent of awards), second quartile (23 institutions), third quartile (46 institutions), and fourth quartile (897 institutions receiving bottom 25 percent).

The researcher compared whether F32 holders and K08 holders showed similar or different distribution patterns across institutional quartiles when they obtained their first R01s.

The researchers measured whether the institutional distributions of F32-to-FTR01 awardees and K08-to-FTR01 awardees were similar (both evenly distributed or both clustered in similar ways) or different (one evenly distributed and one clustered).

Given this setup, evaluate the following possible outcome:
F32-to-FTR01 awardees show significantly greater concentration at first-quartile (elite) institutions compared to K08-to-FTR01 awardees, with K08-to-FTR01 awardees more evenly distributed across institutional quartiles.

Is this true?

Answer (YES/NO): NO